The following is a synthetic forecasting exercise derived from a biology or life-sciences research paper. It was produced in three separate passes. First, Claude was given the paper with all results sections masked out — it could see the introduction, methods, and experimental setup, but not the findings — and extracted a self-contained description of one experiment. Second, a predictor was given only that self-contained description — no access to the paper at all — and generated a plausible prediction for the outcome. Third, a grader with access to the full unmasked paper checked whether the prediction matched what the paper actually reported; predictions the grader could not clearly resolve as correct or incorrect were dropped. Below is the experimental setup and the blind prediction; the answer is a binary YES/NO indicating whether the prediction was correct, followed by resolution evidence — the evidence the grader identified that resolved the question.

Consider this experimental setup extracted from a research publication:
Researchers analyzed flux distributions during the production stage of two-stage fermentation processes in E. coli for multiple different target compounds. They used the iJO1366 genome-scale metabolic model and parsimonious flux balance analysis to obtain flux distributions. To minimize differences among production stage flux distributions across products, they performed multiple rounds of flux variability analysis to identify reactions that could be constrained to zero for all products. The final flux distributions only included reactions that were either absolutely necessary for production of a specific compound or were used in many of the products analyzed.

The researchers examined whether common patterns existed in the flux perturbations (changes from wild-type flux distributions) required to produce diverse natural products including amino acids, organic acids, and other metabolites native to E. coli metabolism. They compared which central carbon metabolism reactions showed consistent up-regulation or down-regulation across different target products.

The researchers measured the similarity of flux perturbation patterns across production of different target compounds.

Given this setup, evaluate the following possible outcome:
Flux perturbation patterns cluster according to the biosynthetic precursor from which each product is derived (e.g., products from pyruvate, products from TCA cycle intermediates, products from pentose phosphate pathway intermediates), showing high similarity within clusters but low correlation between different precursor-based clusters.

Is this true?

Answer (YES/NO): NO